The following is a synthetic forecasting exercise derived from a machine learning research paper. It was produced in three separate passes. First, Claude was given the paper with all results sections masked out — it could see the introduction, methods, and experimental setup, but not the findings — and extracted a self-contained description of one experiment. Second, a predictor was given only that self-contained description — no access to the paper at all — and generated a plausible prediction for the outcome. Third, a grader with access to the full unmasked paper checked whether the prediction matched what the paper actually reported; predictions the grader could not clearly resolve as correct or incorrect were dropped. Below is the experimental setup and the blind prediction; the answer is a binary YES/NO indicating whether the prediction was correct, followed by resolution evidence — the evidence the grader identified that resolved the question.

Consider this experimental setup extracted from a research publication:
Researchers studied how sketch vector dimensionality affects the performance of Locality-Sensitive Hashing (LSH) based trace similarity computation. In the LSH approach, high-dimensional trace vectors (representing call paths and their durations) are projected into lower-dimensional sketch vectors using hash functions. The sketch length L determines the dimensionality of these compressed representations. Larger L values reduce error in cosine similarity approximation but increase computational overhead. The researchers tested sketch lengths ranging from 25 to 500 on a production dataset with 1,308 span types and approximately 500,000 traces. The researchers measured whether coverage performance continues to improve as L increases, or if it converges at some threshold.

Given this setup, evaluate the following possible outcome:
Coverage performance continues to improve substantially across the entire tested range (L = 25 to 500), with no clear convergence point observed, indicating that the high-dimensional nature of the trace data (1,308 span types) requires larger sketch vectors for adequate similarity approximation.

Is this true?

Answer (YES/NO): NO